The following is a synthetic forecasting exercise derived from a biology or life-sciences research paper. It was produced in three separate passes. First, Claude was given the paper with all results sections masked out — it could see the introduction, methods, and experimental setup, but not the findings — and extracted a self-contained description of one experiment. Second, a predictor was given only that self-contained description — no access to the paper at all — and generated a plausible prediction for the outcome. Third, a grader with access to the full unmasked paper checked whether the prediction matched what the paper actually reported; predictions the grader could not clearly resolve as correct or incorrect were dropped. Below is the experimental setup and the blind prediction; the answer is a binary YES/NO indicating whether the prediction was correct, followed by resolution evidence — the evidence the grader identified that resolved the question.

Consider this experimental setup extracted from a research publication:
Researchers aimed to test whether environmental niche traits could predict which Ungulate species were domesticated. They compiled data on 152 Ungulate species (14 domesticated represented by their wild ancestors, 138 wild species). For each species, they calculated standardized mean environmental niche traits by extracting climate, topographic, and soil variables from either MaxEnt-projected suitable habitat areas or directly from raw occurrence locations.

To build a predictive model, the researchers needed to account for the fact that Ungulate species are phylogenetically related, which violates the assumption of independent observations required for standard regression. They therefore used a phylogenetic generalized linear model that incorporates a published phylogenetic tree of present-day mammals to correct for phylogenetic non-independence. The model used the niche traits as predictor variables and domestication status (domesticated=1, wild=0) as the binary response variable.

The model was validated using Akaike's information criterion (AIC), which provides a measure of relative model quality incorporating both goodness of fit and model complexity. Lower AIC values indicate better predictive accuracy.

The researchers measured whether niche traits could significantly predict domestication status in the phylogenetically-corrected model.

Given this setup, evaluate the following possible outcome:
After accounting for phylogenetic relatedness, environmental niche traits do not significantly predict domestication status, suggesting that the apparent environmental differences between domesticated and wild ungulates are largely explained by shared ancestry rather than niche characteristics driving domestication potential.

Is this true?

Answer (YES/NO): NO